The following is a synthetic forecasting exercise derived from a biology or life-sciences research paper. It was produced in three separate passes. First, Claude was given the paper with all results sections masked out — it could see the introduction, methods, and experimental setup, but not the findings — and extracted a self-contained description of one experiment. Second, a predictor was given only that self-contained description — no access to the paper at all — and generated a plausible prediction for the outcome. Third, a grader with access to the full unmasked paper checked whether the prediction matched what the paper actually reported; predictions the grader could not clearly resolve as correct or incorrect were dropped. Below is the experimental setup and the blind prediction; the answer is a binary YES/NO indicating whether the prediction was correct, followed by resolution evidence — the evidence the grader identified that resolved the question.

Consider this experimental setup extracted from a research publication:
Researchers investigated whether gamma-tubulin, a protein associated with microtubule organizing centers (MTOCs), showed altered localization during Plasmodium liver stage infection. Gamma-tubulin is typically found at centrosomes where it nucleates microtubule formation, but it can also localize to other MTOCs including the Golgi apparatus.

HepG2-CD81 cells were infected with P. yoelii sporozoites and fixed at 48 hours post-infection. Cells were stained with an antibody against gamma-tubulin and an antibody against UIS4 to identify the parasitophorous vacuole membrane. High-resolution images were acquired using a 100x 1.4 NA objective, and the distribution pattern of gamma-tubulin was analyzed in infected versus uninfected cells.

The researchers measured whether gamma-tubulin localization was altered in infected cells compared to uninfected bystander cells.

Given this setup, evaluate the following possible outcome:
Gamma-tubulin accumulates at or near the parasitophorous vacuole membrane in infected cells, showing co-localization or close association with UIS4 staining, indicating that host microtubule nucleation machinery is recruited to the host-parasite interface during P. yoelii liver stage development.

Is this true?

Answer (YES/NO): YES